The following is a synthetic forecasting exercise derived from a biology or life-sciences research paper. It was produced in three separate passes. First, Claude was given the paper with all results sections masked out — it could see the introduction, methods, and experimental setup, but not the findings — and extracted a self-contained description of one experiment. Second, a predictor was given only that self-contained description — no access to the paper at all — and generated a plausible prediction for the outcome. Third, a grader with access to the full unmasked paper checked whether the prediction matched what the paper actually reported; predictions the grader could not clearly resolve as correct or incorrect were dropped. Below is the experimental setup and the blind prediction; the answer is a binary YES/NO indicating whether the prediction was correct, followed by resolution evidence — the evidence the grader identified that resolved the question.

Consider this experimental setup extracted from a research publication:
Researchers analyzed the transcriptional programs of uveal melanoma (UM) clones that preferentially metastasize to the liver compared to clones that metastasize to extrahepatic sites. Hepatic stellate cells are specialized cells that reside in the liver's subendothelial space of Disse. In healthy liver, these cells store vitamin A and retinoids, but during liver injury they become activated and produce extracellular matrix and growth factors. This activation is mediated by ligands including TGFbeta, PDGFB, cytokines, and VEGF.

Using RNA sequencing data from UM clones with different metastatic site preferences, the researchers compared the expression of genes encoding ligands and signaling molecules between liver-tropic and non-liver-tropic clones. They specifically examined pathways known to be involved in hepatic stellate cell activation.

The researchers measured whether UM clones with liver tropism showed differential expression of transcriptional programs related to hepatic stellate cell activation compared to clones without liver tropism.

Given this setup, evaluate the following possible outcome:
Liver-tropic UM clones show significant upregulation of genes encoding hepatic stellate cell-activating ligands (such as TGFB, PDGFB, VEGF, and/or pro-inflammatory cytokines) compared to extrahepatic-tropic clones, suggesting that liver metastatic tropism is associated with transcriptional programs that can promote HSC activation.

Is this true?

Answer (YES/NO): YES